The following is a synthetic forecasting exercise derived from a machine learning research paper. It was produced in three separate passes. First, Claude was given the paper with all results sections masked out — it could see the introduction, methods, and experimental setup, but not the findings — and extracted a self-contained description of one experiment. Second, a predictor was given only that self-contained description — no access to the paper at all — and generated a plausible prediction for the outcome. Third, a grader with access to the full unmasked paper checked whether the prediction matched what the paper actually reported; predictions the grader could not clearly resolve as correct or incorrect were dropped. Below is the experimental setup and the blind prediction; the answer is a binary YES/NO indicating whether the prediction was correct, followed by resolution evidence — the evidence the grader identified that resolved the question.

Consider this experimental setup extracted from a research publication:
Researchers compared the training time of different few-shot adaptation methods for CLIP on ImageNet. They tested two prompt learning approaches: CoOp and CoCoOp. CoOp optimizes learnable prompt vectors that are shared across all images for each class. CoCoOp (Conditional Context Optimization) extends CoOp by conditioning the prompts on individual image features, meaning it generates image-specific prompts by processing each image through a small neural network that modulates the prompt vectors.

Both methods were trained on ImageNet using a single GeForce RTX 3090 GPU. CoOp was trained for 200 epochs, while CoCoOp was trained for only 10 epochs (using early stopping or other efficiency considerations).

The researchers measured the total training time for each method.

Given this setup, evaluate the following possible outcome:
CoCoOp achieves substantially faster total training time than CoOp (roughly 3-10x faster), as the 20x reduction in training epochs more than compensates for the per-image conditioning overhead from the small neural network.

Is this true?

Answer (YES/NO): NO